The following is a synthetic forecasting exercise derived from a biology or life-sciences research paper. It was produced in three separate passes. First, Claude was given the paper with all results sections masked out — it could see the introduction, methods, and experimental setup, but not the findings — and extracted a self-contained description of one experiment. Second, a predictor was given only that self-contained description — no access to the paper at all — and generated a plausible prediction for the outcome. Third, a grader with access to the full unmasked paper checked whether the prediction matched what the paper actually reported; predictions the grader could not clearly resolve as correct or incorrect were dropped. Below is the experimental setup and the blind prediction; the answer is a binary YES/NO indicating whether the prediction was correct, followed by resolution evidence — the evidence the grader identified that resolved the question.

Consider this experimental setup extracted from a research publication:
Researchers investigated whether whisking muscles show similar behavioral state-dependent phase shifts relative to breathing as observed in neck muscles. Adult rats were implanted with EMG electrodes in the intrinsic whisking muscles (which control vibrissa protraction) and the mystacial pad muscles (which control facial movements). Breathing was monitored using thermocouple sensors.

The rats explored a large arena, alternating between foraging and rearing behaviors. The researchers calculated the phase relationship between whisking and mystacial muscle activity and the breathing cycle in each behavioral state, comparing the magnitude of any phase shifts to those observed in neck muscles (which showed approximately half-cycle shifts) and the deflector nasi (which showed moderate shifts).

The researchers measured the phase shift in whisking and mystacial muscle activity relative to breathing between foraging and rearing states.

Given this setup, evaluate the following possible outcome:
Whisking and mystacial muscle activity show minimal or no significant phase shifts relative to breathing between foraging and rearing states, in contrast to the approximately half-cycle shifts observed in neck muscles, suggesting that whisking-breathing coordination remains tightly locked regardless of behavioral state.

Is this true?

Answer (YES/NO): YES